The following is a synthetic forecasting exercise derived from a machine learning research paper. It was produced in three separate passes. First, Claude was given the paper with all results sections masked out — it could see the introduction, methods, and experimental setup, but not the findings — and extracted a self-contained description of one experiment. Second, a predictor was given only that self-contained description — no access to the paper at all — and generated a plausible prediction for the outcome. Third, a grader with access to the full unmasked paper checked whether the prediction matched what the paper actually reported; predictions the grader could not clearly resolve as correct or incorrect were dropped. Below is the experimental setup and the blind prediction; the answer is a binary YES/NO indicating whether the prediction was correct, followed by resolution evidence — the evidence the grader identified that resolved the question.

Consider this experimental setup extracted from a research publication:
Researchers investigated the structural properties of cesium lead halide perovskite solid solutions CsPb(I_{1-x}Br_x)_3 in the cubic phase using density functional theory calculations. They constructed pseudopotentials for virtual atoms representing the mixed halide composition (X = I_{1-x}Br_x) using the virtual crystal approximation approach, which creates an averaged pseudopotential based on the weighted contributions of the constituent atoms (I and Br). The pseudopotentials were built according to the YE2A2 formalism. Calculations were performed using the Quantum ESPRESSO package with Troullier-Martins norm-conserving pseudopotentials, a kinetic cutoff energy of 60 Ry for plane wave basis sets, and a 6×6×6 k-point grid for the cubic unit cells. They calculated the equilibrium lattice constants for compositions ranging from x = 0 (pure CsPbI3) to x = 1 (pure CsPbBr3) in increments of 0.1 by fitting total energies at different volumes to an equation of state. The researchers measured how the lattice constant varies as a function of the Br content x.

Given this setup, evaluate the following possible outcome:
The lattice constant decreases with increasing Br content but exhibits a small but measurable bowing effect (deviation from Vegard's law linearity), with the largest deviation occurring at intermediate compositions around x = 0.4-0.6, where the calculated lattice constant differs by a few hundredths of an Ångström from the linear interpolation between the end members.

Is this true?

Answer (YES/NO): NO